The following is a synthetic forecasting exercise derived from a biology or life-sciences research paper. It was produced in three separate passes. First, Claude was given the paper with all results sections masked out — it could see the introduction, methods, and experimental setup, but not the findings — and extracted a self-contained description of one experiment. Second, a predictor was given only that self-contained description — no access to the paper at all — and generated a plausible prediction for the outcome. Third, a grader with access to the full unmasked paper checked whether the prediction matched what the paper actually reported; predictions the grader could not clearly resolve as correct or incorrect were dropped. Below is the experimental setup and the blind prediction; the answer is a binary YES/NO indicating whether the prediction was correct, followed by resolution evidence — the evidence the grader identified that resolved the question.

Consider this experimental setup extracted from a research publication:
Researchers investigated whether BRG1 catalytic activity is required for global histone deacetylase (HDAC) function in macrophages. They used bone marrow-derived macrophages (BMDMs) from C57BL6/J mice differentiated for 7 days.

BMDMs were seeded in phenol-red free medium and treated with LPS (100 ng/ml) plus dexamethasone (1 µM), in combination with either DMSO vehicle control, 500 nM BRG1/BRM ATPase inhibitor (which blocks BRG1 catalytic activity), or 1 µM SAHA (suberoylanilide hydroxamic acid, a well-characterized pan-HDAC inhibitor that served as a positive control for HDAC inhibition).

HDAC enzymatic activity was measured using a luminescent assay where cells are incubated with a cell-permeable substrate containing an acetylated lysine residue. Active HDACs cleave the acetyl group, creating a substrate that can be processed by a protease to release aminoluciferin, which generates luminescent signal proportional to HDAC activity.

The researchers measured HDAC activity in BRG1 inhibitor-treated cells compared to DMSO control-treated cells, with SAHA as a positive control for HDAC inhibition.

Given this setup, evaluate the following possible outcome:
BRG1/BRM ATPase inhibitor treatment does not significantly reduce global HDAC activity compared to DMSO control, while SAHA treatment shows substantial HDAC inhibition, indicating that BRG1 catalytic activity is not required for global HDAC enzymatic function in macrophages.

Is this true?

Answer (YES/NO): YES